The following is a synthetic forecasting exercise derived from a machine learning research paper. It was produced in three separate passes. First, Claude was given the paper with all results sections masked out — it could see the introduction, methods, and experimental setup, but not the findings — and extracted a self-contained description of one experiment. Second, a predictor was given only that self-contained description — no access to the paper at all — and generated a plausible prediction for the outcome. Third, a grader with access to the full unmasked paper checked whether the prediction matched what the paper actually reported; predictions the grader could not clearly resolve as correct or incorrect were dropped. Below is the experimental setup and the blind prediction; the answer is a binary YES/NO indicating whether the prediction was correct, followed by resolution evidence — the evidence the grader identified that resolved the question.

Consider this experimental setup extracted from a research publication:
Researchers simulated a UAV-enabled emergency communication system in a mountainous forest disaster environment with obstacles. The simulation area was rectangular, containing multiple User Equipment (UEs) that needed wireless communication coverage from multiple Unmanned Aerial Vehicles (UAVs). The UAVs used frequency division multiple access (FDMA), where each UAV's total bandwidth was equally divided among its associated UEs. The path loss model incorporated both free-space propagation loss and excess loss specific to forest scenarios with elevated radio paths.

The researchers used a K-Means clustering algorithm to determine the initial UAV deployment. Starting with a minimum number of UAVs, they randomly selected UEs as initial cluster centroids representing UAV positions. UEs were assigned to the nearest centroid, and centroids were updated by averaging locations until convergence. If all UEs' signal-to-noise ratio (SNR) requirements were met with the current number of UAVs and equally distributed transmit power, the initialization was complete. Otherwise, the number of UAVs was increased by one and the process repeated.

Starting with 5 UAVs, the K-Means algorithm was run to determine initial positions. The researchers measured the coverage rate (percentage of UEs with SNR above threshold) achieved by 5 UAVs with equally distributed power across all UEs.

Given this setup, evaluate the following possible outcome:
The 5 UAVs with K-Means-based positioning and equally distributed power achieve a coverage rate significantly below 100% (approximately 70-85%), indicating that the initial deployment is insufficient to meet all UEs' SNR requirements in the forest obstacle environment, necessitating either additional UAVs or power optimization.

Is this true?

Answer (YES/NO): YES